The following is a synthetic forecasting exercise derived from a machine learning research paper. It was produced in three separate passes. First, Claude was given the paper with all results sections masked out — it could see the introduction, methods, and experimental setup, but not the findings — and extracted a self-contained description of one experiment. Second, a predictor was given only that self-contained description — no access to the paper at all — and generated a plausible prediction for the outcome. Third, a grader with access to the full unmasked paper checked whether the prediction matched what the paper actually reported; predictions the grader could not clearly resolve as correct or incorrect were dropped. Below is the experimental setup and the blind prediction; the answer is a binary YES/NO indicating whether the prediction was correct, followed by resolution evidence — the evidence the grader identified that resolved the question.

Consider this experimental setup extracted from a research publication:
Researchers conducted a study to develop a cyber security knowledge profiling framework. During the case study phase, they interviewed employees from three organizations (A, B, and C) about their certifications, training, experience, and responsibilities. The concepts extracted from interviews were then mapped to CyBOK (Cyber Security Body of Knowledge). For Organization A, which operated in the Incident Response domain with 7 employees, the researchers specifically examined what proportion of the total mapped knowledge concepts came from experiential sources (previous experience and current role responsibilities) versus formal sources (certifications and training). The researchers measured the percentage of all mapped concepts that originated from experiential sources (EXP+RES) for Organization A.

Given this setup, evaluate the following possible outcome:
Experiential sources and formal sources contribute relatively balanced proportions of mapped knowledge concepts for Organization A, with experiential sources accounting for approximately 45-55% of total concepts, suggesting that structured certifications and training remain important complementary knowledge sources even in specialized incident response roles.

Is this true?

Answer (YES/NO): NO